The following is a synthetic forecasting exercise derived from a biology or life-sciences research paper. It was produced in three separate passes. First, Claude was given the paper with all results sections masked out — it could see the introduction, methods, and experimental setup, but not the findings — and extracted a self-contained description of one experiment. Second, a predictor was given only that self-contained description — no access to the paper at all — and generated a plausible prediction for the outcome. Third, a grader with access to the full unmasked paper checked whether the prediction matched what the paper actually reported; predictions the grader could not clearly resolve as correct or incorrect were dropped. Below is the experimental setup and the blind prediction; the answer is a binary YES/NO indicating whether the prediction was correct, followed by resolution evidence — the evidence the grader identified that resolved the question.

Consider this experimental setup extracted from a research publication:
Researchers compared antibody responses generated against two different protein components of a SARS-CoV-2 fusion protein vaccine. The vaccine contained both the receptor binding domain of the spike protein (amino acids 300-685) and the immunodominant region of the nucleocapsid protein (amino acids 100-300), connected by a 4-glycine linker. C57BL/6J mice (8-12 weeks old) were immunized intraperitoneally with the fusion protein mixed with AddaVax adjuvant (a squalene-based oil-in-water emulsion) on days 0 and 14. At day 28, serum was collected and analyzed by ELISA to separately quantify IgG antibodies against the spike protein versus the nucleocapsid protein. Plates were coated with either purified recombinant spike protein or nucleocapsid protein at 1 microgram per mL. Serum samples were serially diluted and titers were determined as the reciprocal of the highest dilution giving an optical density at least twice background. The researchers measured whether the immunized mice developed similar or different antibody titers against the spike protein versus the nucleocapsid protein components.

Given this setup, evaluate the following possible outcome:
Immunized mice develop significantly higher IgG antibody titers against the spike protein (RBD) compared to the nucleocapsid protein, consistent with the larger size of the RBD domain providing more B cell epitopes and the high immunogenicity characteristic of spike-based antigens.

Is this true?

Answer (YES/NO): NO